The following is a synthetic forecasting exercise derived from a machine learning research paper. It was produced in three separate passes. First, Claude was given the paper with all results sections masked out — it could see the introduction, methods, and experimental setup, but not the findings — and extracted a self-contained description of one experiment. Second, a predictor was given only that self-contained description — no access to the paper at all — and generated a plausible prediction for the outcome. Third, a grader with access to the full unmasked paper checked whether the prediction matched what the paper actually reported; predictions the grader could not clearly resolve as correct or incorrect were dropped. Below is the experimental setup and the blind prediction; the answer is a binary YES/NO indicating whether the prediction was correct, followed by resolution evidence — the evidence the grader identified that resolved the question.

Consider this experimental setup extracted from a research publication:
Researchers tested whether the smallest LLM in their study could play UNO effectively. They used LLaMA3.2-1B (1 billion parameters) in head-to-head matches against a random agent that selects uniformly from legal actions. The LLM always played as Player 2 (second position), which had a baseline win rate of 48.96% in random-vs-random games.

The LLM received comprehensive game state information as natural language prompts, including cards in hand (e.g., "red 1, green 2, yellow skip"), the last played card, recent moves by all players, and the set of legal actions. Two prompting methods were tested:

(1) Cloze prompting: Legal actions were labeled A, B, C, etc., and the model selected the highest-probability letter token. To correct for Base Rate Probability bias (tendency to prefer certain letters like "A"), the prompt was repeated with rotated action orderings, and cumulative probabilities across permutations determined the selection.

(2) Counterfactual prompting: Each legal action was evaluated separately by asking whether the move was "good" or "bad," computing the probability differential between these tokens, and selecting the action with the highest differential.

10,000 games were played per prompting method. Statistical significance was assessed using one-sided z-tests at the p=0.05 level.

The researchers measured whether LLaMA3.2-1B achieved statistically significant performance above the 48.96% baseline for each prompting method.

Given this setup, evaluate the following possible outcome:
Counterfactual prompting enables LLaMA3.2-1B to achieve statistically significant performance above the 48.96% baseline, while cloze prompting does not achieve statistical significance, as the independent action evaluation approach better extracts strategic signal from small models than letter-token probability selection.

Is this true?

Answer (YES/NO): NO